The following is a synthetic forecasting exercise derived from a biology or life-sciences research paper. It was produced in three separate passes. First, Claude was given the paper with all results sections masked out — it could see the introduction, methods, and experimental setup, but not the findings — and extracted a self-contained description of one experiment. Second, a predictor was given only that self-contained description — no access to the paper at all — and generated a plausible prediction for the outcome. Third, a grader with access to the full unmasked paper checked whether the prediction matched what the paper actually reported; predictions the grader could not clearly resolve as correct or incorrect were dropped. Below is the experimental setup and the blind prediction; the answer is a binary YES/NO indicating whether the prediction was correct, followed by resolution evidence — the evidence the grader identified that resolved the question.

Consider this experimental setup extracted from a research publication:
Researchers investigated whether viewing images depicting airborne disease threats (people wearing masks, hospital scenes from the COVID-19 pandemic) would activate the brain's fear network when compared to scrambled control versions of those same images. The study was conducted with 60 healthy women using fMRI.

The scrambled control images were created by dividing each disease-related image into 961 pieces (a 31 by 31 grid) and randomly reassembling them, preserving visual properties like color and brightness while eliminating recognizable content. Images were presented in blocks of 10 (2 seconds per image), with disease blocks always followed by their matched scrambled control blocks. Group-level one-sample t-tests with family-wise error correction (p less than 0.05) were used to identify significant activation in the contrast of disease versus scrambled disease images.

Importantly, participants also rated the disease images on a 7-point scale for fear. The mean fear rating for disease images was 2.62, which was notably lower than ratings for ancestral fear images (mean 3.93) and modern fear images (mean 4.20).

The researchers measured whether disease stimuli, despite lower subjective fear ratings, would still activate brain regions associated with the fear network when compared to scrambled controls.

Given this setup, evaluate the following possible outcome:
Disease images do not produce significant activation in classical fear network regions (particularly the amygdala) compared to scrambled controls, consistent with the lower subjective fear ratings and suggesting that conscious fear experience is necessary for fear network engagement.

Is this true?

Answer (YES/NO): NO